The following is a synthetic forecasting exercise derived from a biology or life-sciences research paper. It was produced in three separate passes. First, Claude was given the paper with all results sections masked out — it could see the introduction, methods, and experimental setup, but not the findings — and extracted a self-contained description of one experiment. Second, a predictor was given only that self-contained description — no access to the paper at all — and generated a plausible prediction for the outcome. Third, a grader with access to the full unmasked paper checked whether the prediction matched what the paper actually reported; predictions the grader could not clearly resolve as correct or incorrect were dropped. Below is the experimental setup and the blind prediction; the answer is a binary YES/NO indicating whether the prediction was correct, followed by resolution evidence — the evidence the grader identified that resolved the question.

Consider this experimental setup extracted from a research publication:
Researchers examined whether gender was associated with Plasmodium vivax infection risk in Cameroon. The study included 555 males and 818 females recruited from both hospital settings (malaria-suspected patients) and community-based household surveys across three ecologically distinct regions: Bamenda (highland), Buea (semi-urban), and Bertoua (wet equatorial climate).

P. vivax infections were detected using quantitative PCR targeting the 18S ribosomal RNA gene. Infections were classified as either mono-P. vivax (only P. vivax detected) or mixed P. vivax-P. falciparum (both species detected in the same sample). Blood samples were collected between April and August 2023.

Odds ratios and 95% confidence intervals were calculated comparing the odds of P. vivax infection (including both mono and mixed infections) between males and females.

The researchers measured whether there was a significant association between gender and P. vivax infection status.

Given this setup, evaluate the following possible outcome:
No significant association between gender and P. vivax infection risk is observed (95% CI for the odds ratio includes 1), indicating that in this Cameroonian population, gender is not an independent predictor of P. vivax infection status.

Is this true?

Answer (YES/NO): YES